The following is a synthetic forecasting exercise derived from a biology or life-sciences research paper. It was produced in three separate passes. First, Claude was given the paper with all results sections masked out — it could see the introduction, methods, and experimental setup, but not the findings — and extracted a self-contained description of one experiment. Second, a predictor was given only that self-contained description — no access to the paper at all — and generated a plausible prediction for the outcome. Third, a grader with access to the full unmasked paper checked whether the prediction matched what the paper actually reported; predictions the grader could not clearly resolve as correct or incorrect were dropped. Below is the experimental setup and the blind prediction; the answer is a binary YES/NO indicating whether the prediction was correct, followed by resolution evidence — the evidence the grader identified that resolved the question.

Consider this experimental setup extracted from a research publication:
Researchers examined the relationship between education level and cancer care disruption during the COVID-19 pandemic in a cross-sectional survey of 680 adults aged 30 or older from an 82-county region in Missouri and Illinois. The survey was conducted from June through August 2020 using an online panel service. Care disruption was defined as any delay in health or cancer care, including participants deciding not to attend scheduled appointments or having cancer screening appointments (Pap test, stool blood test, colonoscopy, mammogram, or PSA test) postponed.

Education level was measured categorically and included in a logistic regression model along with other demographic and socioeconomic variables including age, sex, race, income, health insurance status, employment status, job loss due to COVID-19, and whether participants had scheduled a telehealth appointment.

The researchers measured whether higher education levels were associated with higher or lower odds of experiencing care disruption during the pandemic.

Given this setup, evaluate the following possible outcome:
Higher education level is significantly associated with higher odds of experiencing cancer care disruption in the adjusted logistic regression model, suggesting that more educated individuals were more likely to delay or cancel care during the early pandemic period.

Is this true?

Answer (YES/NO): YES